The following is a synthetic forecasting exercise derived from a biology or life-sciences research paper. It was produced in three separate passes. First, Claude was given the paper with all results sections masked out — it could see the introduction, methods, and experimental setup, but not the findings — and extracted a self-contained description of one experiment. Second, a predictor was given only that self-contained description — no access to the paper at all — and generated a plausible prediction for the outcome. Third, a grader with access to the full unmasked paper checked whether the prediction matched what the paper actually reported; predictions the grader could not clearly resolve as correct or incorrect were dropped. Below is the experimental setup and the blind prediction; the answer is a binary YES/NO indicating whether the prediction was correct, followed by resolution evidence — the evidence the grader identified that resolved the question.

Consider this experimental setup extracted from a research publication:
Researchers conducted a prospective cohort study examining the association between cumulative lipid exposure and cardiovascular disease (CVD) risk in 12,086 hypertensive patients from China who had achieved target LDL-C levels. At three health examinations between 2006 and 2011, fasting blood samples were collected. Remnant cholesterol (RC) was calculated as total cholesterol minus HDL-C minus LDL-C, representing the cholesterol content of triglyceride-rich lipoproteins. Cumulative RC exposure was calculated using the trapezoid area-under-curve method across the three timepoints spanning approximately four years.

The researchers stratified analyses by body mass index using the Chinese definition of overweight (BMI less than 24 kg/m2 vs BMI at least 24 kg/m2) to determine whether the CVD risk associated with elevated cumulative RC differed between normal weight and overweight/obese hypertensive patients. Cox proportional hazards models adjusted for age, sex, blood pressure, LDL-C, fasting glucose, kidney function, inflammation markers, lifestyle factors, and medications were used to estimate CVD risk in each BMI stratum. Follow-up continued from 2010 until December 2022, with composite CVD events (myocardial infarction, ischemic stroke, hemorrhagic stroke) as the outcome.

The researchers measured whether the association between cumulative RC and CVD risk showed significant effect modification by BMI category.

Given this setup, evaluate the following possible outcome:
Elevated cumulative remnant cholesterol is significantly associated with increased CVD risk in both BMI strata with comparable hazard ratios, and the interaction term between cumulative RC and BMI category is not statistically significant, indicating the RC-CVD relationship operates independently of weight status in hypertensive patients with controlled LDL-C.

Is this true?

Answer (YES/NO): YES